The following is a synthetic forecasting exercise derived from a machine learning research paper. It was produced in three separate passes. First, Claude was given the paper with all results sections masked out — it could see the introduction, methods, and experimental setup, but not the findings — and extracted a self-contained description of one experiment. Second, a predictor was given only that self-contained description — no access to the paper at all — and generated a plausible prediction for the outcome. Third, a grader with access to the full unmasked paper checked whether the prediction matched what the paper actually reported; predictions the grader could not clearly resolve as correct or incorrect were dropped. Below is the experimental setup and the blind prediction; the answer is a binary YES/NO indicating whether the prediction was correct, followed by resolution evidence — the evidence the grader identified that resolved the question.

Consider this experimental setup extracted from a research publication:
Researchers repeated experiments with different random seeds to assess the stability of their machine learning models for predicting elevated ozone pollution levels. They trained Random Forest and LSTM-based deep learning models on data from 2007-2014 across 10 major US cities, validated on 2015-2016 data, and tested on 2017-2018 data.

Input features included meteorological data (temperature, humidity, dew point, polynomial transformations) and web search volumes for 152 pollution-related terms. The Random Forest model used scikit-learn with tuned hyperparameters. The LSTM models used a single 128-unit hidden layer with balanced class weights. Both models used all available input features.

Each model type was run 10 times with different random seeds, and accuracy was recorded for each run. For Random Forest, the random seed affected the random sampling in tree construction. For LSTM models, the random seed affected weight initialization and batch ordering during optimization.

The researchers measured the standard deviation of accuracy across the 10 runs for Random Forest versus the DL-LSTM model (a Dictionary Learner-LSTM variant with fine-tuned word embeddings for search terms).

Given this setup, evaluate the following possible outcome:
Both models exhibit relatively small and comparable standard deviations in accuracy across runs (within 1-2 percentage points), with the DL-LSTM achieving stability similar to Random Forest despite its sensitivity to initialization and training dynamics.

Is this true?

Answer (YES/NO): NO